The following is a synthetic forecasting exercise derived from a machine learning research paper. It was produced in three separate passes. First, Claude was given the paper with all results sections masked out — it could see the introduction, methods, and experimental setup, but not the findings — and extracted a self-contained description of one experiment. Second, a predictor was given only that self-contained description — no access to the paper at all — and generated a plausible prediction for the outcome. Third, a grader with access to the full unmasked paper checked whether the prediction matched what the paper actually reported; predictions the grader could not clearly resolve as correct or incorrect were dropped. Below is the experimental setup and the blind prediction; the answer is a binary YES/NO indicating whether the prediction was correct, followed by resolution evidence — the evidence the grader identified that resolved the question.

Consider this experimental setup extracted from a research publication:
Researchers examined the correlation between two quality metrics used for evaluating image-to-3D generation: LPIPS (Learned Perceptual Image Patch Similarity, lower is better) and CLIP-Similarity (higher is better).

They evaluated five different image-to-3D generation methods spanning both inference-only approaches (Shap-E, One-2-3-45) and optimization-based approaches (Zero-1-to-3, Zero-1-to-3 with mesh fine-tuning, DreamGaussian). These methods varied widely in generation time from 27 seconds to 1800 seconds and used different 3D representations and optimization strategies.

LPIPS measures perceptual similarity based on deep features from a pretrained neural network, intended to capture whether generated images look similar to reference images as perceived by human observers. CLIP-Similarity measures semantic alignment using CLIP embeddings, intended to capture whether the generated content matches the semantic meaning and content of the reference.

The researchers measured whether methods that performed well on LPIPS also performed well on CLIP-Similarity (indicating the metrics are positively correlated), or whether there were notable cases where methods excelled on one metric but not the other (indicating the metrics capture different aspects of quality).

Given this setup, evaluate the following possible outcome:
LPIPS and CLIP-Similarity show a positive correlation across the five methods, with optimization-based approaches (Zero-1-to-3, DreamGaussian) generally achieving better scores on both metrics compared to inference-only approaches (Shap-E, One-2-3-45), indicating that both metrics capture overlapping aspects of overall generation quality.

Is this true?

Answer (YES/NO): NO